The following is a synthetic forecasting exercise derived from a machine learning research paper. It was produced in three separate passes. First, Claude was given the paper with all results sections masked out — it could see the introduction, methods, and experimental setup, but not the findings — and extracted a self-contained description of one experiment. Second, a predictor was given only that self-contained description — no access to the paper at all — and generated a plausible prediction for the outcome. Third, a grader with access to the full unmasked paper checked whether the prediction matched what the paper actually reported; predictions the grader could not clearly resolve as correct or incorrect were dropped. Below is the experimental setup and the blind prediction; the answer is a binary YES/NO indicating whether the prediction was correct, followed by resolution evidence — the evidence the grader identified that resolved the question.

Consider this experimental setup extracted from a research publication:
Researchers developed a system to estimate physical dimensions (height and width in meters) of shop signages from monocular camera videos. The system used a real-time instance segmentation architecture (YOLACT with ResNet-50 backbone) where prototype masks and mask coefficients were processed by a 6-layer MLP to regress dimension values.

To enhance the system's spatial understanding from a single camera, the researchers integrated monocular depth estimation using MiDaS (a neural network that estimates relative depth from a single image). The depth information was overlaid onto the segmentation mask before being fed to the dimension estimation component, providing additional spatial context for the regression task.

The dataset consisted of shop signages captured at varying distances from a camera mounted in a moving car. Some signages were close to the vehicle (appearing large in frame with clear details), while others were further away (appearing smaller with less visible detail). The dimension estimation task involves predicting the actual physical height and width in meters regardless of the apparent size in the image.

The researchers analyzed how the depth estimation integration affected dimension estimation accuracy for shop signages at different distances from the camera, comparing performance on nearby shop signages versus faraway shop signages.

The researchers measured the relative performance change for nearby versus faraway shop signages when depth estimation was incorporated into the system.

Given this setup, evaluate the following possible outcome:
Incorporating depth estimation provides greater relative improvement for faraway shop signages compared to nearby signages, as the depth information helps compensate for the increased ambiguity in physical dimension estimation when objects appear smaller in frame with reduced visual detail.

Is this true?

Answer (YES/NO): YES